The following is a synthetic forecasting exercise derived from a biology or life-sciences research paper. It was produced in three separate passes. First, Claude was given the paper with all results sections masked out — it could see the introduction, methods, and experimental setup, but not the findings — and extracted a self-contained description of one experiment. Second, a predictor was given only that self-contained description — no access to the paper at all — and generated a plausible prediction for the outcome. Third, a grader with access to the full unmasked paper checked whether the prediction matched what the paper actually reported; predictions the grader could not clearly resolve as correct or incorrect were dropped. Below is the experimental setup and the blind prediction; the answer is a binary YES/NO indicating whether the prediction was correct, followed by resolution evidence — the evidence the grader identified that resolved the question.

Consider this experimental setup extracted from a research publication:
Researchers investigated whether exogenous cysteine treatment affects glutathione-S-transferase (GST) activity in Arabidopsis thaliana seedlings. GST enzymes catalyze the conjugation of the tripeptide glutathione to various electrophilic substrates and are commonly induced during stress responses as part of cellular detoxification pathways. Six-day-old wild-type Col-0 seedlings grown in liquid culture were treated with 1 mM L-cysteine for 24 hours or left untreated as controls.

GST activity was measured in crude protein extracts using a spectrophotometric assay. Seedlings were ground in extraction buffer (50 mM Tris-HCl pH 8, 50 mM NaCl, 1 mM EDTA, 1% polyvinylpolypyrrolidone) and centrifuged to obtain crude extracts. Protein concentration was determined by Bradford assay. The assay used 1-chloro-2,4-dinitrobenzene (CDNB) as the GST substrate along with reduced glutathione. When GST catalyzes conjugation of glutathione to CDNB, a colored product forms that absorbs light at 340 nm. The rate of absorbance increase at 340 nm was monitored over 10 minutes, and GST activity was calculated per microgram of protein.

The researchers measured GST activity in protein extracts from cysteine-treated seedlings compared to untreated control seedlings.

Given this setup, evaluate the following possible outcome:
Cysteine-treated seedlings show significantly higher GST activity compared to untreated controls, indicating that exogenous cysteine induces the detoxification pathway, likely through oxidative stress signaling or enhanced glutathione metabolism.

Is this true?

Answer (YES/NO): NO